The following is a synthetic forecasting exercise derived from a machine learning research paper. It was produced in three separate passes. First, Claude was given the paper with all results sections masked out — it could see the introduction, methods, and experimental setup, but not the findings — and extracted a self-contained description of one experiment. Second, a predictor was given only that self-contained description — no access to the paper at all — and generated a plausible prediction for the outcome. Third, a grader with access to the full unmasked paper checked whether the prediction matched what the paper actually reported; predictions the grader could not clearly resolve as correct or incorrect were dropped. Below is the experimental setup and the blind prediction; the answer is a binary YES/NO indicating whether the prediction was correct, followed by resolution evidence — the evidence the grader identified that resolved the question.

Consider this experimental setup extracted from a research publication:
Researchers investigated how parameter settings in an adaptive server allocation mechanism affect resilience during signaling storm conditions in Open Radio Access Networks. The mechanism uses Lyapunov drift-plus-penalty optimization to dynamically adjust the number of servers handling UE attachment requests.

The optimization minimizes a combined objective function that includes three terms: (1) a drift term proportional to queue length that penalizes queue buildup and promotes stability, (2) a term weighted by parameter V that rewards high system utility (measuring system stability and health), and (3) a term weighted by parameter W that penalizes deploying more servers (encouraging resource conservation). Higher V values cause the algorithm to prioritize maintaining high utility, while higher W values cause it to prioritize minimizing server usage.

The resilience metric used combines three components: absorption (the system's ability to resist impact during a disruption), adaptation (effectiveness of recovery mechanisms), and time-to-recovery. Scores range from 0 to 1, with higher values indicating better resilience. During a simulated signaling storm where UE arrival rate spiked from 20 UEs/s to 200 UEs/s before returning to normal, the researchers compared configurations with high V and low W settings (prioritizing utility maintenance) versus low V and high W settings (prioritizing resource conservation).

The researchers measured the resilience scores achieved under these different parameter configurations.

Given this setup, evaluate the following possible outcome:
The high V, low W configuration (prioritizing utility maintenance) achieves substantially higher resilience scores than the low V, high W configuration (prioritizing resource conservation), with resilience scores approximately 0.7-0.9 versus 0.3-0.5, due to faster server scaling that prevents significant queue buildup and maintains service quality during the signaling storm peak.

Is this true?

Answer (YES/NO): NO